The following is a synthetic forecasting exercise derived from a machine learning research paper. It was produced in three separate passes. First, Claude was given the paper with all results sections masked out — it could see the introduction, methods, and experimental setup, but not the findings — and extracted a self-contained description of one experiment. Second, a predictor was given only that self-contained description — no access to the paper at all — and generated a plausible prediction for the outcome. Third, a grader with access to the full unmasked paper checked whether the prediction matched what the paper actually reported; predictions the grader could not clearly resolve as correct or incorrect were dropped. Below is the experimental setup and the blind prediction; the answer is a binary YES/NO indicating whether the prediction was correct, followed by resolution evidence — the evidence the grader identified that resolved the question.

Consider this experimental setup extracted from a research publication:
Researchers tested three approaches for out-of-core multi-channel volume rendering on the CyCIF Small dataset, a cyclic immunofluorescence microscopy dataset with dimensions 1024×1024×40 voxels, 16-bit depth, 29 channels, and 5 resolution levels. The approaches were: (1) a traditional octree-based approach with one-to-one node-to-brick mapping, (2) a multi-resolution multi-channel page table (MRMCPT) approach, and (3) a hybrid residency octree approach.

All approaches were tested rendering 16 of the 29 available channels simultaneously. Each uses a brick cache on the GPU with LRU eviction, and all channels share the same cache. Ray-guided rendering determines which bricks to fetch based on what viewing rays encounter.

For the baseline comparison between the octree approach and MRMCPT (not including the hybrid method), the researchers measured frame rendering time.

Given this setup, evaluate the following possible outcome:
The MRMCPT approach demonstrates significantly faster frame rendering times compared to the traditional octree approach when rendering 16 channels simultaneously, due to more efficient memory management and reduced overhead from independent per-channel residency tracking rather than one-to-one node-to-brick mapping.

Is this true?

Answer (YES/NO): NO